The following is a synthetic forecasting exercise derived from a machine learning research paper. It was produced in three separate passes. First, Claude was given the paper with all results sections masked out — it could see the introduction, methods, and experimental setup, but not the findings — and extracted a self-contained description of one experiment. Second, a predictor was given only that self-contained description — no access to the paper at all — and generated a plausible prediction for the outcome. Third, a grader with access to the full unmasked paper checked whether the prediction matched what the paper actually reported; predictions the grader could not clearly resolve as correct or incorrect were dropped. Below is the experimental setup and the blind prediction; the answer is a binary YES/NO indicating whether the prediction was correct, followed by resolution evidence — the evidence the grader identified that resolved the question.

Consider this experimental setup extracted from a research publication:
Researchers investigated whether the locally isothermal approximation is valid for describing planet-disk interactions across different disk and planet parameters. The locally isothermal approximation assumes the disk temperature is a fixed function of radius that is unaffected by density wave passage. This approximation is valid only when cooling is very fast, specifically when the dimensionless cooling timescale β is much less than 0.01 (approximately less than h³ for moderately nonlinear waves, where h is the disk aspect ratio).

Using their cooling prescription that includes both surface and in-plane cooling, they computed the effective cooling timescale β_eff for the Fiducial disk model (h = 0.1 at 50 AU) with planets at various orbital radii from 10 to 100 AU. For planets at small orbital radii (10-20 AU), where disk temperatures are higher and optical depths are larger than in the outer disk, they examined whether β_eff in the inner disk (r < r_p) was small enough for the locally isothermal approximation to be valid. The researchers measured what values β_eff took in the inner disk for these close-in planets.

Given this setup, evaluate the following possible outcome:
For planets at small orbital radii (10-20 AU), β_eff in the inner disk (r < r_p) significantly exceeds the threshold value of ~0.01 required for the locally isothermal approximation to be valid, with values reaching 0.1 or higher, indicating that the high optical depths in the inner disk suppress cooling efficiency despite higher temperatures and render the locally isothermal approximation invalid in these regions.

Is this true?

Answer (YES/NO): YES